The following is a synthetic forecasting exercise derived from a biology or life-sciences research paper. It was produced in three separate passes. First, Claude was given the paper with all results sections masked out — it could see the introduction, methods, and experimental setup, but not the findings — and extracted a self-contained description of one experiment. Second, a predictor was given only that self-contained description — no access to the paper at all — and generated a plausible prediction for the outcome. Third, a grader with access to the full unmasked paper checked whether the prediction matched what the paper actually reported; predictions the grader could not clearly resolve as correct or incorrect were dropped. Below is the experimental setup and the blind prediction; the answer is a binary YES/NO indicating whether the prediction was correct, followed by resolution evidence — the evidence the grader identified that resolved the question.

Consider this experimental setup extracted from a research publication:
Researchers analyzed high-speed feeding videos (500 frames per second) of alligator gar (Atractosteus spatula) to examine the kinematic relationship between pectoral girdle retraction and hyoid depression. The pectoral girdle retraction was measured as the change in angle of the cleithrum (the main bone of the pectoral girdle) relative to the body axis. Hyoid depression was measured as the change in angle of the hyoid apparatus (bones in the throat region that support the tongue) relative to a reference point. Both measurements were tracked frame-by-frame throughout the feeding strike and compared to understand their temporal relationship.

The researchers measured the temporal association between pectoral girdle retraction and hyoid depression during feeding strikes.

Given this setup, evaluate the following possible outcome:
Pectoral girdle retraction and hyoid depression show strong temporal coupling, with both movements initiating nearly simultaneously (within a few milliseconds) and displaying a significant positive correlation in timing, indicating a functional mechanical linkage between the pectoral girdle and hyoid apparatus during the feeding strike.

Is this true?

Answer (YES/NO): NO